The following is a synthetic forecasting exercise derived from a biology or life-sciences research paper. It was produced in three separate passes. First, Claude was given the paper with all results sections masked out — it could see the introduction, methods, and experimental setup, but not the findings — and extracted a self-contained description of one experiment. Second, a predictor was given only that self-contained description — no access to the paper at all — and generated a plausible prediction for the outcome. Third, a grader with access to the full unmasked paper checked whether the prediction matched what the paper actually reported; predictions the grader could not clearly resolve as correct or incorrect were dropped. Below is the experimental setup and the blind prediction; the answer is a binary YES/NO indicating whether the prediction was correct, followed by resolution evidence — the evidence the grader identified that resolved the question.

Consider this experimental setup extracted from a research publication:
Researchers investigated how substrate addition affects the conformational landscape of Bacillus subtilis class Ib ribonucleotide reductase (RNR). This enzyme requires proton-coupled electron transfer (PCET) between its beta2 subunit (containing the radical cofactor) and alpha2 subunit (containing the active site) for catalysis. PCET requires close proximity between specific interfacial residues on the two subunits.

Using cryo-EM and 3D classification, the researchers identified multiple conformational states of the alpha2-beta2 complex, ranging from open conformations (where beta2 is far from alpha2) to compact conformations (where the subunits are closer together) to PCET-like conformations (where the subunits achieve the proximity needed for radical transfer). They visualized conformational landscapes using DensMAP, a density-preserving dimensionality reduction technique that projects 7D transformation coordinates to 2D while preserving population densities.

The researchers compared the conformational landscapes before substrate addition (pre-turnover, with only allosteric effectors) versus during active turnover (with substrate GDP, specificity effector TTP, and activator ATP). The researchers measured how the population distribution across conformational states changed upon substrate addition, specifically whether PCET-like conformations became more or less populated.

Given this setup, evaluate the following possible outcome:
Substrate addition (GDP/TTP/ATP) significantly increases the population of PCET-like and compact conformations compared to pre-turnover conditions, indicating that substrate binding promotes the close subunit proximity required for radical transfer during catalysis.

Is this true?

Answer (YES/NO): NO